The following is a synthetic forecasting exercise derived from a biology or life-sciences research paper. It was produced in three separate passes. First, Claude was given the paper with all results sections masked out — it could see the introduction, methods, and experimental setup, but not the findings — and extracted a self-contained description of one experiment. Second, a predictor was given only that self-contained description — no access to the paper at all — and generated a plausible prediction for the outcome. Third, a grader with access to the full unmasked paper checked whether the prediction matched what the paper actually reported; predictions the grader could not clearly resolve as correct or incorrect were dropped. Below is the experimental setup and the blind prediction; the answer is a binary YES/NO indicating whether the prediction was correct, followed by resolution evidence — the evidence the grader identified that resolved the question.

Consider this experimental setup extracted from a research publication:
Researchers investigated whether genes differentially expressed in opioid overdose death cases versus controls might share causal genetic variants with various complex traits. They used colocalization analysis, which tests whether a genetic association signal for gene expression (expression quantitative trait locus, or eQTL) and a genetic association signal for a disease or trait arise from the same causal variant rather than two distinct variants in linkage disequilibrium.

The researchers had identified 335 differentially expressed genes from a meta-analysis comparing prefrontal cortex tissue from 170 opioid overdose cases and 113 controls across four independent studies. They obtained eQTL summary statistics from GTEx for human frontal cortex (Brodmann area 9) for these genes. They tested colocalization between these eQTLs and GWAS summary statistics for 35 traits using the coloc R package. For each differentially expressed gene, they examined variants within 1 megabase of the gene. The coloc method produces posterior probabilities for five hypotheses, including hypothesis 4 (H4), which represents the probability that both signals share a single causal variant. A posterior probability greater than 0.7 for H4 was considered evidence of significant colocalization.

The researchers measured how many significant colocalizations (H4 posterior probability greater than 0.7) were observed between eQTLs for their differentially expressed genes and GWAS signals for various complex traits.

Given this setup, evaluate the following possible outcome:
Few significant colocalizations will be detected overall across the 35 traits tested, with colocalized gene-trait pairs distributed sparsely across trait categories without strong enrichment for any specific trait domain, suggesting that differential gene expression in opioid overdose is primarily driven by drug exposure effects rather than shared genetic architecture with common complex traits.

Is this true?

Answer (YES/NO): YES